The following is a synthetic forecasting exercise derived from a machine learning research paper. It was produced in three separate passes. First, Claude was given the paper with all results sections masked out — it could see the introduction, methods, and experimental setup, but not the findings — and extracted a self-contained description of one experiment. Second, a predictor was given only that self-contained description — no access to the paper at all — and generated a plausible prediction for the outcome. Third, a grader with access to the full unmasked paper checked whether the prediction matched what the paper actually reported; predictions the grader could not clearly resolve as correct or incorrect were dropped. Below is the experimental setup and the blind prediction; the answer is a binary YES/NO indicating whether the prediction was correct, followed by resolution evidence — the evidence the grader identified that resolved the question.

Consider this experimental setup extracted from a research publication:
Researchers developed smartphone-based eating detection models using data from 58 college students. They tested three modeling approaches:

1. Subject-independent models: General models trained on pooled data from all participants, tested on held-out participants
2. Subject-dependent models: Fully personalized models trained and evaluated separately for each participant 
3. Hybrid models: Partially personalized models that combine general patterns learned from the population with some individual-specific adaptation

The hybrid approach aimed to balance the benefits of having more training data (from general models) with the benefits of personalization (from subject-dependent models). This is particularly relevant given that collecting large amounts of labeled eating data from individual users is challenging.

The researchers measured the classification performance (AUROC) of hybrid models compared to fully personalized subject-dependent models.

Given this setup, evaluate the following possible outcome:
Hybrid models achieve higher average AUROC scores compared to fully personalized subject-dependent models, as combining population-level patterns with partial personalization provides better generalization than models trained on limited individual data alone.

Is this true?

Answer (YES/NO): NO